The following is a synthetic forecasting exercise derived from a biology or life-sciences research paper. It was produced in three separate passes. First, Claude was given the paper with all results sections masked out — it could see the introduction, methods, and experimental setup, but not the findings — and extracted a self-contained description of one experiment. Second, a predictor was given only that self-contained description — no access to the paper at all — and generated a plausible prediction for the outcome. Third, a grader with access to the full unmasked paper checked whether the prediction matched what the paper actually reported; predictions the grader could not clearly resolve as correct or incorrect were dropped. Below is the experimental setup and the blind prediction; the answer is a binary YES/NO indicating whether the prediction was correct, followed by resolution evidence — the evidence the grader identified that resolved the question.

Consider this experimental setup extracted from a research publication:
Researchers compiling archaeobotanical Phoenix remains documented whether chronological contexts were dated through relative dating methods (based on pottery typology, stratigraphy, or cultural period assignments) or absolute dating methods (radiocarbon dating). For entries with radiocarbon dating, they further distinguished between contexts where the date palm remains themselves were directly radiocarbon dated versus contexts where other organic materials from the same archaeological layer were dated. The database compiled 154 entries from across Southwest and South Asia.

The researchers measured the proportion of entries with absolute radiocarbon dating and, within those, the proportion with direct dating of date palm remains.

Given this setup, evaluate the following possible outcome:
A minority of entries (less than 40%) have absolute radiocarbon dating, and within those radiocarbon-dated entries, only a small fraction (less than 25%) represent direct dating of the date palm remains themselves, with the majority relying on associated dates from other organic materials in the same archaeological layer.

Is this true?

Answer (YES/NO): NO